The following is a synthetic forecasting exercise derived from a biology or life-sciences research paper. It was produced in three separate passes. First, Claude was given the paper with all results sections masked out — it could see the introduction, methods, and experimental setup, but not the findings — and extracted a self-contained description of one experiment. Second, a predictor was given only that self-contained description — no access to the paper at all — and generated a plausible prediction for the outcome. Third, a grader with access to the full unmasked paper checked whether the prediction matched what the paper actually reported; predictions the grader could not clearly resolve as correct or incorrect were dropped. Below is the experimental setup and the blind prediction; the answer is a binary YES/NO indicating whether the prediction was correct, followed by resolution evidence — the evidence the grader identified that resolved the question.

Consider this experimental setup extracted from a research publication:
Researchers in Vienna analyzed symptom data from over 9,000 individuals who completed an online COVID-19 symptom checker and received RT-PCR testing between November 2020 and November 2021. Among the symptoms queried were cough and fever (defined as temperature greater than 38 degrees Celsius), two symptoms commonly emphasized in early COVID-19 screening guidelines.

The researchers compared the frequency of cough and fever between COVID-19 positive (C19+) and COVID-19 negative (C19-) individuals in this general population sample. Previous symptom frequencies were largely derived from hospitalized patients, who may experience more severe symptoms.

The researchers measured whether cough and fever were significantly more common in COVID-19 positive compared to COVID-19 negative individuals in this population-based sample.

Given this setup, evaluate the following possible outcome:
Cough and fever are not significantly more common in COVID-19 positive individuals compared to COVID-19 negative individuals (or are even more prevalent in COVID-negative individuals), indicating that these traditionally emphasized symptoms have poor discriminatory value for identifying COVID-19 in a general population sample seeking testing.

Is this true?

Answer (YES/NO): NO